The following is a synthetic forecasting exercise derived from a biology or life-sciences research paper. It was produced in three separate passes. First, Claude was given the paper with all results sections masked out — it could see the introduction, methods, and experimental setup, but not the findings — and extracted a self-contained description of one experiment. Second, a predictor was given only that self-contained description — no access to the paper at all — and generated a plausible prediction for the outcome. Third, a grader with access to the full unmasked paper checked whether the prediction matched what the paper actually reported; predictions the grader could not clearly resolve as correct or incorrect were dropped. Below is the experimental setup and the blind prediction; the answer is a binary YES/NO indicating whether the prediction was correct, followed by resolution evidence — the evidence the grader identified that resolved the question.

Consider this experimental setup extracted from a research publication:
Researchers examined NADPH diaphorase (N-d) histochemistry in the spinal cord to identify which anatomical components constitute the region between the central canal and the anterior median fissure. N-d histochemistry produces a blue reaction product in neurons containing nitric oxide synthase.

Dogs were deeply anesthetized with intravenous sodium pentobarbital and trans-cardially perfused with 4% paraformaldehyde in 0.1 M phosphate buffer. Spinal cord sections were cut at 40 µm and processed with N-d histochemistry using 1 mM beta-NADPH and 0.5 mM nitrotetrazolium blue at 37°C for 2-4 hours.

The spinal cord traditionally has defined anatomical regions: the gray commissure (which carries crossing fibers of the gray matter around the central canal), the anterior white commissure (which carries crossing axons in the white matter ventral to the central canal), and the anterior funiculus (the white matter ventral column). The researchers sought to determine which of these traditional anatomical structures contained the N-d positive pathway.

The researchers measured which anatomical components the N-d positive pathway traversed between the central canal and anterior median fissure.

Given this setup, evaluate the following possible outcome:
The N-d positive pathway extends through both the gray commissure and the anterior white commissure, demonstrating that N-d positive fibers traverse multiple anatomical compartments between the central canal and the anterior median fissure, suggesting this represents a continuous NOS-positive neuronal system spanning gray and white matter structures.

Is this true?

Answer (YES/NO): YES